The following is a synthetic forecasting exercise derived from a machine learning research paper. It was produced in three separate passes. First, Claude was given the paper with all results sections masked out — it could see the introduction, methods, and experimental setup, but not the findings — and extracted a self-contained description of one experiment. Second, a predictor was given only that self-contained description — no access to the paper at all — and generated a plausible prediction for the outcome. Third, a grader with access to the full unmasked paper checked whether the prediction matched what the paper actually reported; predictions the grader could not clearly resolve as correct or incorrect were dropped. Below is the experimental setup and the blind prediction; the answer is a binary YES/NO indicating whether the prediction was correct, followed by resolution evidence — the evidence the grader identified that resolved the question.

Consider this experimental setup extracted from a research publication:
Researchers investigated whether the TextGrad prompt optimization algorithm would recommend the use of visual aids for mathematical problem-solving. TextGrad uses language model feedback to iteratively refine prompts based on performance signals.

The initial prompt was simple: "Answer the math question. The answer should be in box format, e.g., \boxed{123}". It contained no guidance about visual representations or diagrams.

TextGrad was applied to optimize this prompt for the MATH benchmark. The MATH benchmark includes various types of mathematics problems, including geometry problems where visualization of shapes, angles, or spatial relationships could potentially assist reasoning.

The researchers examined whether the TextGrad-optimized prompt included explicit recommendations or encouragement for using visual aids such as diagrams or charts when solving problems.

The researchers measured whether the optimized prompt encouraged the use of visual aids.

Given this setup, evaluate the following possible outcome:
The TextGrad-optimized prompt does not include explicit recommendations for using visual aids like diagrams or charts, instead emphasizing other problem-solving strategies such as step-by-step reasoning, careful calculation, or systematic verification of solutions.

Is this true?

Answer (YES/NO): NO